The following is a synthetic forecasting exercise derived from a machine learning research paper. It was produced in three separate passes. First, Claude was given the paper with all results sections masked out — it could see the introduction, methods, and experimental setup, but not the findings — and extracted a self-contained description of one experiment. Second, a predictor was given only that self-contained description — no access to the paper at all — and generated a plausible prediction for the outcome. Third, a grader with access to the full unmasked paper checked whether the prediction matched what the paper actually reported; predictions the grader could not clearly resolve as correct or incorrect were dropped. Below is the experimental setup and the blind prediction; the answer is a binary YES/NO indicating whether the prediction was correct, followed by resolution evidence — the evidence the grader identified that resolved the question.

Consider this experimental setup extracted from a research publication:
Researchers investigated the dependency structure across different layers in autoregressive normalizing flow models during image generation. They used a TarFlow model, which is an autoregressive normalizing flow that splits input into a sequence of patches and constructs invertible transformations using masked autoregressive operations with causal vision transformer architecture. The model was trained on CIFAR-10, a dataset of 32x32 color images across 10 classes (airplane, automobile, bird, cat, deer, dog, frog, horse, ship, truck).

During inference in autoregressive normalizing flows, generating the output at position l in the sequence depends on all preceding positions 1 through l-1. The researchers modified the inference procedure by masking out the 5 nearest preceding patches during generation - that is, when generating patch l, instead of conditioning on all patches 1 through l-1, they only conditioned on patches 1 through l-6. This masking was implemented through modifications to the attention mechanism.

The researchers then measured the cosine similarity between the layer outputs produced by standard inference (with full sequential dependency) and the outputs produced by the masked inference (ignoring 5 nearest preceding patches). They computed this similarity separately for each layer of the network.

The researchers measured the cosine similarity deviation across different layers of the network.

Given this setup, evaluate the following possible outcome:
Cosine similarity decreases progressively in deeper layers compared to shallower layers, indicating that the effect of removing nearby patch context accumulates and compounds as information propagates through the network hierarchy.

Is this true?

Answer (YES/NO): NO